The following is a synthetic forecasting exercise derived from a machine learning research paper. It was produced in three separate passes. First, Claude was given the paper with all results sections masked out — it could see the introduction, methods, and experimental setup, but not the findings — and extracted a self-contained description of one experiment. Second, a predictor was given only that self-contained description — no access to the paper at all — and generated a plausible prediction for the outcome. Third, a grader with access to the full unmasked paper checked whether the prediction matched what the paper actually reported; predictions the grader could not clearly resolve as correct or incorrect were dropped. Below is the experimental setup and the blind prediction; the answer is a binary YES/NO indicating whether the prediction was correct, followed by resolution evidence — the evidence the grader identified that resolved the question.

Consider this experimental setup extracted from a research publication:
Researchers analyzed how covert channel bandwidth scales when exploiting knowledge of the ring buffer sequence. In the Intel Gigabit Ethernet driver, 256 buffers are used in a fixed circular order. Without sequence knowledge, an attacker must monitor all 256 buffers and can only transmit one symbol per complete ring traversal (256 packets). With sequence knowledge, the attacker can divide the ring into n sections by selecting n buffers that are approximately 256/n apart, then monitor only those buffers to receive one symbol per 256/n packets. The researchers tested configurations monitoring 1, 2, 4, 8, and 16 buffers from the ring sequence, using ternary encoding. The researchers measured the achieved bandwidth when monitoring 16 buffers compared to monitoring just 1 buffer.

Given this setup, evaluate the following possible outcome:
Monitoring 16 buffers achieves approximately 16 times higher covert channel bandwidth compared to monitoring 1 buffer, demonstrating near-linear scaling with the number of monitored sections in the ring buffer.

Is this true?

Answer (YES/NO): YES